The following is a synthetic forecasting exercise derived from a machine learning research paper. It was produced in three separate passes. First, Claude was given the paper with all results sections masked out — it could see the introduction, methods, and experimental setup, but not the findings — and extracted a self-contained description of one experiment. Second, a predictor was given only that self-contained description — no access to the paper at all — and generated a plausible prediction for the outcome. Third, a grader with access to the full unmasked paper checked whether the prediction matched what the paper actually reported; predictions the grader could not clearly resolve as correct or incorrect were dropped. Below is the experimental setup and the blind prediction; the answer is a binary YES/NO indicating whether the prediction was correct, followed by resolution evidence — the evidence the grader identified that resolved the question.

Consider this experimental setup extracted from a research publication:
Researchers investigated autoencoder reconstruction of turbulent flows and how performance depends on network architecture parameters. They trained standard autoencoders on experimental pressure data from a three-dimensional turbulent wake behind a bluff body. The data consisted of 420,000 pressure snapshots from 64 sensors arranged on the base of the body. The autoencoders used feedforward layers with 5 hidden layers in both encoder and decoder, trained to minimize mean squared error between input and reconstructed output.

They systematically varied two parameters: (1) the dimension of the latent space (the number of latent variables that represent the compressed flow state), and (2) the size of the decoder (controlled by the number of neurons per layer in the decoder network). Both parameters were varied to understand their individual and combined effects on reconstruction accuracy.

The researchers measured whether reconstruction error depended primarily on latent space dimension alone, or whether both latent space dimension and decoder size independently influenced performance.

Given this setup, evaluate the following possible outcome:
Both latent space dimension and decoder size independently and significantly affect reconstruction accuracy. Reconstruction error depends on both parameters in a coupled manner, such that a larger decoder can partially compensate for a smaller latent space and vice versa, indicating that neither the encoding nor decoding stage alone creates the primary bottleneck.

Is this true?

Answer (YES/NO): NO